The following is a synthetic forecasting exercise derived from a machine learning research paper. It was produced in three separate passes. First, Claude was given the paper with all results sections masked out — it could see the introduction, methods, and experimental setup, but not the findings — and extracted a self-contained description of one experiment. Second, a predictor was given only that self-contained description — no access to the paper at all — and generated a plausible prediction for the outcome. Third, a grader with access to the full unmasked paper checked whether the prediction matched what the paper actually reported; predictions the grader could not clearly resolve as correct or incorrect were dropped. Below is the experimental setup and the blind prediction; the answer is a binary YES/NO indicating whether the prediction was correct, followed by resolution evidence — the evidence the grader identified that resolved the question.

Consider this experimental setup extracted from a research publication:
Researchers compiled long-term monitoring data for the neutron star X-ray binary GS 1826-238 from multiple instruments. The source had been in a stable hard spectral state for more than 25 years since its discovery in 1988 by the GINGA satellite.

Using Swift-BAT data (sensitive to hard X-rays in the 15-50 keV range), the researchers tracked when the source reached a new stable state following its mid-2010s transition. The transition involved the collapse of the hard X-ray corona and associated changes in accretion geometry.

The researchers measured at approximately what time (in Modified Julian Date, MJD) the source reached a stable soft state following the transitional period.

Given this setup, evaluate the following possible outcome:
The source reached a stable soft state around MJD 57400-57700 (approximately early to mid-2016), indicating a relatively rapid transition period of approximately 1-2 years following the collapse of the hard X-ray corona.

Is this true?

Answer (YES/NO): NO